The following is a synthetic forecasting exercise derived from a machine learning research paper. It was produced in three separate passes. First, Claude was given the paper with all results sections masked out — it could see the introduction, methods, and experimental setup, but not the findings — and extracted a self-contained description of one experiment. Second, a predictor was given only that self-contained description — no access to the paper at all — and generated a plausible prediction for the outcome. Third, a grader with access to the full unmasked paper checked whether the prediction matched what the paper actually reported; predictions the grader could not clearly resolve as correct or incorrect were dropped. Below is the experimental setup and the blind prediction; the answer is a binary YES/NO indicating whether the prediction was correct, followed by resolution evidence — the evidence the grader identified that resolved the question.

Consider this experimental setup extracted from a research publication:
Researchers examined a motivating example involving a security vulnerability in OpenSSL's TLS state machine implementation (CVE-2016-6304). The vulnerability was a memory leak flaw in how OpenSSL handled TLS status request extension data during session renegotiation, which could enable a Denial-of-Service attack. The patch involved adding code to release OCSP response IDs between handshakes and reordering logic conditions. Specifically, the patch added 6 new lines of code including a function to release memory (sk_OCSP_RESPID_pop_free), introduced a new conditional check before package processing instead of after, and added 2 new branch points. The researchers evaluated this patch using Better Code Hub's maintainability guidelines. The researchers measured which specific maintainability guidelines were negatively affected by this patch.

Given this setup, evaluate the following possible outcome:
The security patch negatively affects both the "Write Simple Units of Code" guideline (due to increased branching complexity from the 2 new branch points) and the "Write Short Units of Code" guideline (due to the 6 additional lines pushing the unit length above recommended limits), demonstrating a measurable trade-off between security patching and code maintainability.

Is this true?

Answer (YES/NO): YES